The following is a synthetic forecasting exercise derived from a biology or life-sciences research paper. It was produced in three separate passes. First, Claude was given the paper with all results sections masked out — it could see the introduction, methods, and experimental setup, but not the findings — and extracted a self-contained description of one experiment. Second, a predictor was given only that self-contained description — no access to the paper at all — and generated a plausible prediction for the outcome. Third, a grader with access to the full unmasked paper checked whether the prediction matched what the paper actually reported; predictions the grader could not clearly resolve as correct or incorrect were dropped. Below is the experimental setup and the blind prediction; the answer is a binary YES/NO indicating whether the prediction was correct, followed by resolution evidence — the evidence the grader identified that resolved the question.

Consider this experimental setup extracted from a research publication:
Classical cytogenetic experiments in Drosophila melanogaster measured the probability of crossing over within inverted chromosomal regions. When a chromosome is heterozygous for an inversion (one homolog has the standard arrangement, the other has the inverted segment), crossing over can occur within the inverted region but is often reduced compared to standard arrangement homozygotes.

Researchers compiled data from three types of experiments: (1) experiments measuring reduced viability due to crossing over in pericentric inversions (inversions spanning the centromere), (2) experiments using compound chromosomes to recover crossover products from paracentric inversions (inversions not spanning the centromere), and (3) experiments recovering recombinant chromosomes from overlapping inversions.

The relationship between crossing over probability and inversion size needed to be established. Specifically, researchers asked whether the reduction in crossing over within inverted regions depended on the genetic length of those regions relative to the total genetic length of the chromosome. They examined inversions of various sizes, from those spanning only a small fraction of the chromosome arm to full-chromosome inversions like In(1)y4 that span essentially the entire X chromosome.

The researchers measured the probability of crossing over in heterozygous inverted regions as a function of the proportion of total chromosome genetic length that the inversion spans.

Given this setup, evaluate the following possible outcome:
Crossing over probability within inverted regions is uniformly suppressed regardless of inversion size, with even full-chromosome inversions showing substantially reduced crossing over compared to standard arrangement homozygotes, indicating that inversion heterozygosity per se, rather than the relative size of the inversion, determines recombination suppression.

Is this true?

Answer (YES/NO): NO